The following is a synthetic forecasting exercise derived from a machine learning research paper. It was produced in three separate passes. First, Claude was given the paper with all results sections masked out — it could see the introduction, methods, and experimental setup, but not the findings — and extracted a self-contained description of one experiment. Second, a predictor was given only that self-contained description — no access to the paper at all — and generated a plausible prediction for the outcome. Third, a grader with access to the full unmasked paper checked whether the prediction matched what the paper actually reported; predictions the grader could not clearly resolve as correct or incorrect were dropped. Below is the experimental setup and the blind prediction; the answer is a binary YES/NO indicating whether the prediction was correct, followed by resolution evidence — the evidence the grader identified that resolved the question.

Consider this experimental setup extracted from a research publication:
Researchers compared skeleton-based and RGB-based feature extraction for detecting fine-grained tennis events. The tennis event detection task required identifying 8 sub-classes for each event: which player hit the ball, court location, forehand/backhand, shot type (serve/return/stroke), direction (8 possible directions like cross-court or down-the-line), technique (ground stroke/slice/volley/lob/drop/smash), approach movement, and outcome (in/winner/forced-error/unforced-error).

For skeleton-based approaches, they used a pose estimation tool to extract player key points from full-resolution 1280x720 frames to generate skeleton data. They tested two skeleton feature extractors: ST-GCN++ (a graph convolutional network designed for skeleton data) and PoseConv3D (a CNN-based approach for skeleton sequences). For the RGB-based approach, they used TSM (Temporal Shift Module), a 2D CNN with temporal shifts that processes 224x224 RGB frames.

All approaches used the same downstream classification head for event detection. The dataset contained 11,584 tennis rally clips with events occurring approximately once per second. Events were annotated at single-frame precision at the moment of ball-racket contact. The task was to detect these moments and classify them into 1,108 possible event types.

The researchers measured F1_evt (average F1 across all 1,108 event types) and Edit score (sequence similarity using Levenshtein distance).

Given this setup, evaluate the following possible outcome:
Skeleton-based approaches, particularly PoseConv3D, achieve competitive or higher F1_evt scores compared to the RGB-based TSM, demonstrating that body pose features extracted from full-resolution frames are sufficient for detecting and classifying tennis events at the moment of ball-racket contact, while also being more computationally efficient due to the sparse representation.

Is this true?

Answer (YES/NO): NO